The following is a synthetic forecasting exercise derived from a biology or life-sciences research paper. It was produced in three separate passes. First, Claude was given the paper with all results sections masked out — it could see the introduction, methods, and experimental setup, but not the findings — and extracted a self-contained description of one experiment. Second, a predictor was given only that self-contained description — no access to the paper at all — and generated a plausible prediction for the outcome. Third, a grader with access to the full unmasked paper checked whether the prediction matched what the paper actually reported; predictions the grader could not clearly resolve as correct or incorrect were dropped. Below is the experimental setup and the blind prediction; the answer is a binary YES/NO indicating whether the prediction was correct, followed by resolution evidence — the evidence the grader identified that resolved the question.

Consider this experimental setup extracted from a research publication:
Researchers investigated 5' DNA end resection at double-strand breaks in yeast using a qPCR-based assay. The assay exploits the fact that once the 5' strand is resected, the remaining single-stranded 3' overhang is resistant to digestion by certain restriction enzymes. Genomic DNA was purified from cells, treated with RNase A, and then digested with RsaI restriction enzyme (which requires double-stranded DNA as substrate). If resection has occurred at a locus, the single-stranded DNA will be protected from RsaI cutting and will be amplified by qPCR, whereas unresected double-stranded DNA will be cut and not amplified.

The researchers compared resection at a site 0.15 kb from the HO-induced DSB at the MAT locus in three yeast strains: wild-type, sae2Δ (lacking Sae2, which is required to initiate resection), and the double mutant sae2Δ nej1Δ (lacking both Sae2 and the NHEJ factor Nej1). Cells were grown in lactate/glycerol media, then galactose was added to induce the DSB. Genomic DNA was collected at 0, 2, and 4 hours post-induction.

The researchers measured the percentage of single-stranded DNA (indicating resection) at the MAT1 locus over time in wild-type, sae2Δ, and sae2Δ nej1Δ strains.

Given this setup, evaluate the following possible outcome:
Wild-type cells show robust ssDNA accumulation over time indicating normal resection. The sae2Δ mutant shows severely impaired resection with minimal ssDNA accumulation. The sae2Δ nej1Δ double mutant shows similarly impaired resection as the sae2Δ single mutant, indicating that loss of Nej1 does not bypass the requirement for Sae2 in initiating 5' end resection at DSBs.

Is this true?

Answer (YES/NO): NO